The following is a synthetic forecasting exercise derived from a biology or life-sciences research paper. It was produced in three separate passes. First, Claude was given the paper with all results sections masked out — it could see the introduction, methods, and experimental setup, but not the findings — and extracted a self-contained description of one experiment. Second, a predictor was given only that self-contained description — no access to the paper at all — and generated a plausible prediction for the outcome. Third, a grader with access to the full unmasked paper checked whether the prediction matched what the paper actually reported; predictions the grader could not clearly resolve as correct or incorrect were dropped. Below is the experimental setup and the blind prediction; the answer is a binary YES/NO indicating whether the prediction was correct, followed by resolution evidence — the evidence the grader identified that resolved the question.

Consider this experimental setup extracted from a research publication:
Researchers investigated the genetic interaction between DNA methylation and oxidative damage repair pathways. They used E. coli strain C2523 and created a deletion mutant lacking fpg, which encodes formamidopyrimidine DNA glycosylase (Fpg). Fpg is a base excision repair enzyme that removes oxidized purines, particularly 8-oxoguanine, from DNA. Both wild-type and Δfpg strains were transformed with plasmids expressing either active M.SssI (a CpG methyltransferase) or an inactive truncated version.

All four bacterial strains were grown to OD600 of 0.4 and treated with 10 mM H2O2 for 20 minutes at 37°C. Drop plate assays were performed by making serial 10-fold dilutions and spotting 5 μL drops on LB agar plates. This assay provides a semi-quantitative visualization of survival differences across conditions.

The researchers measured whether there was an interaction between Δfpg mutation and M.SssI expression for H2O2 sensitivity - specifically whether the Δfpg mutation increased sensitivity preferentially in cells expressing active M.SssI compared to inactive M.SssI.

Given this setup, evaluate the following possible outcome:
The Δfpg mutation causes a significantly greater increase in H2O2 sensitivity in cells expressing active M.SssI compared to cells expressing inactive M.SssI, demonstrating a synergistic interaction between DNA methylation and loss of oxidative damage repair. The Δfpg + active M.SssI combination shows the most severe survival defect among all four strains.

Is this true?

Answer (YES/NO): YES